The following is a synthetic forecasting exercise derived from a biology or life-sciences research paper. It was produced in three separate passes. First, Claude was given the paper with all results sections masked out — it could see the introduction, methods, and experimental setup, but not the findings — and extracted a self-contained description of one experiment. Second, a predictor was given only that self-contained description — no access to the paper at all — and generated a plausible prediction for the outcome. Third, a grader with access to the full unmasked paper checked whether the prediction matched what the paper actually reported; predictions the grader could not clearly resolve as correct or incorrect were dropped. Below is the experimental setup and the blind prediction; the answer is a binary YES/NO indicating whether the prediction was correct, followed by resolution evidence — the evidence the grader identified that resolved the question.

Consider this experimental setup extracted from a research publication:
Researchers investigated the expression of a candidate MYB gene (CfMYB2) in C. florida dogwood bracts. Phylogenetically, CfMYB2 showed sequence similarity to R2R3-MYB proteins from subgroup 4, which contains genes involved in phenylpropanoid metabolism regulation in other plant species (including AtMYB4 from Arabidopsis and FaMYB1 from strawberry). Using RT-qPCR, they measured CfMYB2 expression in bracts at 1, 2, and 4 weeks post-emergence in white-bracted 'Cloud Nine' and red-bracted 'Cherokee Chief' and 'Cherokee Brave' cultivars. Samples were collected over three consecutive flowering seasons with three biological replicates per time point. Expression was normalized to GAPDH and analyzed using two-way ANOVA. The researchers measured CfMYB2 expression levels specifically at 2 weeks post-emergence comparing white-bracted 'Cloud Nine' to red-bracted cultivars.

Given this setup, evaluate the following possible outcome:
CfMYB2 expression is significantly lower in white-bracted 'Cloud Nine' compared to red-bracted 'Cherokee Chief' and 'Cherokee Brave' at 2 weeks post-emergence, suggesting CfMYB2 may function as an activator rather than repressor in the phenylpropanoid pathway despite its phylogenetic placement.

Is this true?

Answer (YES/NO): NO